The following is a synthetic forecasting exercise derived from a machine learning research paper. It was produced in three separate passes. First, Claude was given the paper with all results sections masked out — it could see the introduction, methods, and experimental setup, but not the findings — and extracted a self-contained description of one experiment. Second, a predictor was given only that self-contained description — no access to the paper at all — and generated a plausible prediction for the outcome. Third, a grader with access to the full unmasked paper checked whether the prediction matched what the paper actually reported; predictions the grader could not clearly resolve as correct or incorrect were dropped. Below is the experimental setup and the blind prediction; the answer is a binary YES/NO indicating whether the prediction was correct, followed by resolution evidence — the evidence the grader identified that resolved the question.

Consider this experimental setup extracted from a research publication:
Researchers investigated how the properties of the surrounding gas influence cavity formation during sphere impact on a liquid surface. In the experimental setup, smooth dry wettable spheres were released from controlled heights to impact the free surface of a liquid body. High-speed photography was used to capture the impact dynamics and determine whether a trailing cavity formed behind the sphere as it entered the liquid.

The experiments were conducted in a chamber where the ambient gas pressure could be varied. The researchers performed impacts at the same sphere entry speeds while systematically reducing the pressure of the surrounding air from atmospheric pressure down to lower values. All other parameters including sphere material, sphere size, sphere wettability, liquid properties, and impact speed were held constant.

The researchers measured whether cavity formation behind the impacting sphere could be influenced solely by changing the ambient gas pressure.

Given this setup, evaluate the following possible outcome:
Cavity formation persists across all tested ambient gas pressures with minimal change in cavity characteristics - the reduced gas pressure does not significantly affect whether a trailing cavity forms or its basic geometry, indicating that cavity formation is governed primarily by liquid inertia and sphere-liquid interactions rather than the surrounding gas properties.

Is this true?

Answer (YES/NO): NO